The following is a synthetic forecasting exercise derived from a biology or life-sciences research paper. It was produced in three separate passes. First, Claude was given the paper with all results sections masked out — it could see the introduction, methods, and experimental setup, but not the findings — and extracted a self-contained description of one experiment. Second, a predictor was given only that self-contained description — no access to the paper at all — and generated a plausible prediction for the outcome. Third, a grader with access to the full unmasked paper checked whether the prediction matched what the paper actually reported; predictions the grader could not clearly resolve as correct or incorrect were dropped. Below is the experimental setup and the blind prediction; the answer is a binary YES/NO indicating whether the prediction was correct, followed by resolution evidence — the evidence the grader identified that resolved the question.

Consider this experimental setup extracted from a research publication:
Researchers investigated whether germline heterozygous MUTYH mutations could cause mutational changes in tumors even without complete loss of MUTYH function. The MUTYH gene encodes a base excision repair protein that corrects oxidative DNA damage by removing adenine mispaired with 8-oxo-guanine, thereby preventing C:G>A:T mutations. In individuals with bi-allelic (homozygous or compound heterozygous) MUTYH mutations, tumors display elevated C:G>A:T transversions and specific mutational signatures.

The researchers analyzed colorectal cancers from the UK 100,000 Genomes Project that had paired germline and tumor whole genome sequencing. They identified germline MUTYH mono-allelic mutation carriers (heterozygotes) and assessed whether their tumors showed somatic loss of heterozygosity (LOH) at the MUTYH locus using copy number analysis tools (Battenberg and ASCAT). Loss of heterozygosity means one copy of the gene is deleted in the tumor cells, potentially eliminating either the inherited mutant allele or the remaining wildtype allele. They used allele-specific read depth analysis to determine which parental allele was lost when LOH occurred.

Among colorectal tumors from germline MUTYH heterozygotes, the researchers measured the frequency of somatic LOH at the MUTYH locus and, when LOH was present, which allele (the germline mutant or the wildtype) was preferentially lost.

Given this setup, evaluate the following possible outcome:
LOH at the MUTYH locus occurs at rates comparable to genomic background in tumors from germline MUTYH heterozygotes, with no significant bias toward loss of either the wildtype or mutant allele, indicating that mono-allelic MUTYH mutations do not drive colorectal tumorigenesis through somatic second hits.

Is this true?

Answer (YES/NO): YES